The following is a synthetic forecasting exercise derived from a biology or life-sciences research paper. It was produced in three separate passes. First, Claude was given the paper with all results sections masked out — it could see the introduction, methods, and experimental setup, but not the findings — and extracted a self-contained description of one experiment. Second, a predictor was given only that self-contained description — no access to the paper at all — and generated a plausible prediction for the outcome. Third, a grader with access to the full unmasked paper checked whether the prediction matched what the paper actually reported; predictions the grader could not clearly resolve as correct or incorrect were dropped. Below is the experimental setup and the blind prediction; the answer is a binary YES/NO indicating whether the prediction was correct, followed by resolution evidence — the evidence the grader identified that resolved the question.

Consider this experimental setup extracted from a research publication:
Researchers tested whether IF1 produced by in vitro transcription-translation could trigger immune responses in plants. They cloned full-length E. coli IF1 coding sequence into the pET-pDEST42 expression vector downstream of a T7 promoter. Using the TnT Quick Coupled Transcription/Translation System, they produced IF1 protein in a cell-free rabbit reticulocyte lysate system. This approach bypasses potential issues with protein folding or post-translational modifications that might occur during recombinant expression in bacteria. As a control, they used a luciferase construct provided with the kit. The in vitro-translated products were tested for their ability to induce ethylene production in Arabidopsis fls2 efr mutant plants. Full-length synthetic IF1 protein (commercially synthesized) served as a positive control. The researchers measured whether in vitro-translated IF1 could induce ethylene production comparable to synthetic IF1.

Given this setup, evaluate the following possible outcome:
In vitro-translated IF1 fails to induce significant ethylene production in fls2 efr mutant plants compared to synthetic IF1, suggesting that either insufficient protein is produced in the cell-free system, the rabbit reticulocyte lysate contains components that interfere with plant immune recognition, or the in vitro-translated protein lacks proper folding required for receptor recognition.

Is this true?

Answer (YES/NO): NO